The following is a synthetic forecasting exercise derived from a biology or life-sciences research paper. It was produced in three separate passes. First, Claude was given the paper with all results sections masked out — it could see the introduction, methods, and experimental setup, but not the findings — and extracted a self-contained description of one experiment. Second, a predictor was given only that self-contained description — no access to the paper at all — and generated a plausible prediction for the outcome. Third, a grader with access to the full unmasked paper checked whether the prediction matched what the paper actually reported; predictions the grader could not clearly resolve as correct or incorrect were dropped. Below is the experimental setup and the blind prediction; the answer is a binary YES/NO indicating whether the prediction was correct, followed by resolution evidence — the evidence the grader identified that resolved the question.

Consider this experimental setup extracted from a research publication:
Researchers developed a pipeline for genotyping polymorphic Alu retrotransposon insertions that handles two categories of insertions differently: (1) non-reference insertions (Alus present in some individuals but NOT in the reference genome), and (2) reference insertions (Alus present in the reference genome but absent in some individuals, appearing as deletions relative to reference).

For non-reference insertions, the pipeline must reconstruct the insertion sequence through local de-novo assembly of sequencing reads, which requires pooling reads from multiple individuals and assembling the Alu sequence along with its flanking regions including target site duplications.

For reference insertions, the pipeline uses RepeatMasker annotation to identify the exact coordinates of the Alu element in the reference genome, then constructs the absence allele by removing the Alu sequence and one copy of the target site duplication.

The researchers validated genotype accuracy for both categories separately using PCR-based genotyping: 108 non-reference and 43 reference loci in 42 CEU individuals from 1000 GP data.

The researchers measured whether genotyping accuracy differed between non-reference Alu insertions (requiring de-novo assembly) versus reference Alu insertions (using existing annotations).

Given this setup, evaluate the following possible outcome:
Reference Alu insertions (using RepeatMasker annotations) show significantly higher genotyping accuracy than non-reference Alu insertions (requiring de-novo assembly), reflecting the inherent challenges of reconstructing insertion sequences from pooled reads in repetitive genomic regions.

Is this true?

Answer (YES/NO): NO